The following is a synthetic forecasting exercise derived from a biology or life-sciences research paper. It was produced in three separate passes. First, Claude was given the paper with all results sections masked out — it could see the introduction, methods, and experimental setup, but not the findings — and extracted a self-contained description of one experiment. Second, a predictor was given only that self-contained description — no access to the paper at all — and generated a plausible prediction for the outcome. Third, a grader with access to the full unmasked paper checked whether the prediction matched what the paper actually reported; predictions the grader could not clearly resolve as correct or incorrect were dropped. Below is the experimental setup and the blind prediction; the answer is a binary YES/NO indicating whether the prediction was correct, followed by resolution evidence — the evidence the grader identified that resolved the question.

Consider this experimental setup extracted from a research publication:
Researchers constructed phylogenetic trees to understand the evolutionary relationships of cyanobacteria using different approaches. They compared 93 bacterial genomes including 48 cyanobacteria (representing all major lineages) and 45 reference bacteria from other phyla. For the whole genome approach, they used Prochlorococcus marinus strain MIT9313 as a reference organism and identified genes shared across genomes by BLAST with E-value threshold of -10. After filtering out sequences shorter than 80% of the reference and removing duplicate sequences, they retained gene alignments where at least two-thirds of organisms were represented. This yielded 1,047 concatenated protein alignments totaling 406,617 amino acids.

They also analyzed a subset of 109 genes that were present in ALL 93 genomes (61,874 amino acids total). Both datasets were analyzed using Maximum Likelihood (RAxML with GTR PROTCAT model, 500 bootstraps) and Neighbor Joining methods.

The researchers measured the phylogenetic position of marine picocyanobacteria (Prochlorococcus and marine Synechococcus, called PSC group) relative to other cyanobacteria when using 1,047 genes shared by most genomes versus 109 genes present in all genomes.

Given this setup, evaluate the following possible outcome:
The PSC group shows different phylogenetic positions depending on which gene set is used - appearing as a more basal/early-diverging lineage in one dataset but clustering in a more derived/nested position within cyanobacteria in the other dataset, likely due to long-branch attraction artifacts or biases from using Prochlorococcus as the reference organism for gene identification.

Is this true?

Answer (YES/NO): YES